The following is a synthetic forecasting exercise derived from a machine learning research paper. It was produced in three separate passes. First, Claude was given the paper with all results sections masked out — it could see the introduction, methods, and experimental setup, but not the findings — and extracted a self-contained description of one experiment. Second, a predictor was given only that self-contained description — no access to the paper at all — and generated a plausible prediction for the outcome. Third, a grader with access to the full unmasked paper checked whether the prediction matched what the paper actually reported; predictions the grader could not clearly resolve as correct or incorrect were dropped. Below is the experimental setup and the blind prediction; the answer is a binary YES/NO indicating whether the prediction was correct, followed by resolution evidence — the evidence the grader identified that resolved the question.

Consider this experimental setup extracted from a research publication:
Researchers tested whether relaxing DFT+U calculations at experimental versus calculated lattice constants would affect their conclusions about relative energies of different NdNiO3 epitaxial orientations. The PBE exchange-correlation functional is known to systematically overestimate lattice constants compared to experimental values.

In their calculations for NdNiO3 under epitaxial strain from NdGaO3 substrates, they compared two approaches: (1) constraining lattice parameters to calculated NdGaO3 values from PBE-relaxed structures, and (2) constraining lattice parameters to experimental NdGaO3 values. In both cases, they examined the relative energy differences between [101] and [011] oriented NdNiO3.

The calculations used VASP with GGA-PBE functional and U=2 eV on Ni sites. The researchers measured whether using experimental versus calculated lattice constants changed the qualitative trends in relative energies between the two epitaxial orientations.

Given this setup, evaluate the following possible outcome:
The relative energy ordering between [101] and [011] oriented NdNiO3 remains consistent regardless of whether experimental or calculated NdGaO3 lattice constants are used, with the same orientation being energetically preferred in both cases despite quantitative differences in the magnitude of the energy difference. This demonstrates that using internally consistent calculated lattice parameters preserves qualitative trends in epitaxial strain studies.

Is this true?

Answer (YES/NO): YES